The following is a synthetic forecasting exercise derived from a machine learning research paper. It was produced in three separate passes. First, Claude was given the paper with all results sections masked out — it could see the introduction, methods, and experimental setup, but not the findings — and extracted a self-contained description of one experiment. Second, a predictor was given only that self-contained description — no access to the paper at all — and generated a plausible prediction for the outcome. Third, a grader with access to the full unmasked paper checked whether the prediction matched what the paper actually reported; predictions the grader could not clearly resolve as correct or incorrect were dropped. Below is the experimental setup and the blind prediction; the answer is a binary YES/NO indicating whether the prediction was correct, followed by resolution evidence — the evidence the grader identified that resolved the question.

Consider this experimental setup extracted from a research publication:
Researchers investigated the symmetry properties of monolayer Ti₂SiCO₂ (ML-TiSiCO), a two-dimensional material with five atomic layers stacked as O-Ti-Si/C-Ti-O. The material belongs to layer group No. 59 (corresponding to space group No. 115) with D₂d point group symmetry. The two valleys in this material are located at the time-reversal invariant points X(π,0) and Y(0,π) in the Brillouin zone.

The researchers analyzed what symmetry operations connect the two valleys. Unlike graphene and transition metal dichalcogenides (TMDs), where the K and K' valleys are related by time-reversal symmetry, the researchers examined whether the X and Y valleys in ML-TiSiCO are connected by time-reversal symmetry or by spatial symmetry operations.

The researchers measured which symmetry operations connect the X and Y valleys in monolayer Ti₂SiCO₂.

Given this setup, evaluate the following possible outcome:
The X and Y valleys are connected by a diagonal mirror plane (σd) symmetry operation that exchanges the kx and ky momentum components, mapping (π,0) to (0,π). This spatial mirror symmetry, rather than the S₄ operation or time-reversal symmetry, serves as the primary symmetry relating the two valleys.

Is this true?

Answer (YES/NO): NO